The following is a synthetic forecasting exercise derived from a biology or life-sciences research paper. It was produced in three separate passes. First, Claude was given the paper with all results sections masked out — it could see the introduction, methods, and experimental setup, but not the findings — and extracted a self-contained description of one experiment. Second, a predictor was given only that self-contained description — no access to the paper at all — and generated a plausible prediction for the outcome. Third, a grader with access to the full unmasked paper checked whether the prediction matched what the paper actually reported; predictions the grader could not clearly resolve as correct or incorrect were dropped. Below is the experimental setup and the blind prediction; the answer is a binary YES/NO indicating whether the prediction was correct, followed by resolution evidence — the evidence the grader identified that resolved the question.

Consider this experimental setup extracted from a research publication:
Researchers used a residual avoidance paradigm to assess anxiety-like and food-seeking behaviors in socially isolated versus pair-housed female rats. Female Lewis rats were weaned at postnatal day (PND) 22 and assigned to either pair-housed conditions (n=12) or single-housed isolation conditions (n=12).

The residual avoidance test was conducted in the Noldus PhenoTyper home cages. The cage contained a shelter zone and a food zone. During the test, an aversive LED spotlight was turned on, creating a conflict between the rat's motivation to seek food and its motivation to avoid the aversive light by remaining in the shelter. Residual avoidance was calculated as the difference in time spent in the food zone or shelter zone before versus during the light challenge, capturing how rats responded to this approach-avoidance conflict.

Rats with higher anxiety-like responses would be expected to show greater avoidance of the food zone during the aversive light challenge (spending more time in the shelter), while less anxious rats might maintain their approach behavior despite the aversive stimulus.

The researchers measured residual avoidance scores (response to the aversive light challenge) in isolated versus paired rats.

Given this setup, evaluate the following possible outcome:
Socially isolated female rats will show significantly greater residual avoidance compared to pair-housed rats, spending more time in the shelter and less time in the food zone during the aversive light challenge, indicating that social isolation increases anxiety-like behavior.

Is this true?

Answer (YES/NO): NO